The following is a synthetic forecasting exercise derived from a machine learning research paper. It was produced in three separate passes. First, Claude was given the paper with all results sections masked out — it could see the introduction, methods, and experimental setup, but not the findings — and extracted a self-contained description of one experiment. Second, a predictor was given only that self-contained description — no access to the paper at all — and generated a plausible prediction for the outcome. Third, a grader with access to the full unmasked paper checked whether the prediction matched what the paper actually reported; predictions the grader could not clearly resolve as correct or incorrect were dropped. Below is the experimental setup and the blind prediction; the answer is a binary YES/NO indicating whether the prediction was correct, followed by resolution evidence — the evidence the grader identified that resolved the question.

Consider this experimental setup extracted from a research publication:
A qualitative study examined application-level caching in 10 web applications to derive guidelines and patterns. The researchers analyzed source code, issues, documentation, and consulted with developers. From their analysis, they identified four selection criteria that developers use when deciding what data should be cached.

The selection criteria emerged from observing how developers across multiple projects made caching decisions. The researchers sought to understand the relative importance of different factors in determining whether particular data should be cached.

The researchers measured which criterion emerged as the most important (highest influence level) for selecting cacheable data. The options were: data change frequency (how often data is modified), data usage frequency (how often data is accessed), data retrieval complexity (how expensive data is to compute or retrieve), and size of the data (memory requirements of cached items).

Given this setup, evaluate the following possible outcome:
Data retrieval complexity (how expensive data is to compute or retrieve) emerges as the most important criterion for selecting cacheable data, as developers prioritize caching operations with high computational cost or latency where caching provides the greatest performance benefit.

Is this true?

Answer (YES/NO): NO